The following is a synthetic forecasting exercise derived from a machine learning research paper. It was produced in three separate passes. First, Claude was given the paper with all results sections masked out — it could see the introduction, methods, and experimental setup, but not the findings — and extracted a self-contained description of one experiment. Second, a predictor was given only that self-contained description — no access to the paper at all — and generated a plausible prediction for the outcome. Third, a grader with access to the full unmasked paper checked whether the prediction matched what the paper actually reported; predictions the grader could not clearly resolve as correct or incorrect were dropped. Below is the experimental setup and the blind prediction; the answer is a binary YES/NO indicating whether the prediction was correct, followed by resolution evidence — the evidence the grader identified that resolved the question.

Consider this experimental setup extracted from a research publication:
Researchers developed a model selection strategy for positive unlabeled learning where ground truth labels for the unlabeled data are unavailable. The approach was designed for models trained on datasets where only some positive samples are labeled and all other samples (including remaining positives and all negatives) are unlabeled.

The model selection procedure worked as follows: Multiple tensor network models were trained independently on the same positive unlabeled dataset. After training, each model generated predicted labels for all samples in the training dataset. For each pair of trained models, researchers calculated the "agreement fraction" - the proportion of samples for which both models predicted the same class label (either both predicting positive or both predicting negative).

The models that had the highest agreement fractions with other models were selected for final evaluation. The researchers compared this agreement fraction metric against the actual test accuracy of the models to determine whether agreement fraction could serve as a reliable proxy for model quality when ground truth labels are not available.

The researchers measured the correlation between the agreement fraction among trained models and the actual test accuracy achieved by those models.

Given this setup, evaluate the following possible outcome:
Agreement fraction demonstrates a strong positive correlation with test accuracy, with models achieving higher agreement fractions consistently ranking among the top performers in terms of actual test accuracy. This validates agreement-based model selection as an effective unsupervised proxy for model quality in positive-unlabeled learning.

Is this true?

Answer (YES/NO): YES